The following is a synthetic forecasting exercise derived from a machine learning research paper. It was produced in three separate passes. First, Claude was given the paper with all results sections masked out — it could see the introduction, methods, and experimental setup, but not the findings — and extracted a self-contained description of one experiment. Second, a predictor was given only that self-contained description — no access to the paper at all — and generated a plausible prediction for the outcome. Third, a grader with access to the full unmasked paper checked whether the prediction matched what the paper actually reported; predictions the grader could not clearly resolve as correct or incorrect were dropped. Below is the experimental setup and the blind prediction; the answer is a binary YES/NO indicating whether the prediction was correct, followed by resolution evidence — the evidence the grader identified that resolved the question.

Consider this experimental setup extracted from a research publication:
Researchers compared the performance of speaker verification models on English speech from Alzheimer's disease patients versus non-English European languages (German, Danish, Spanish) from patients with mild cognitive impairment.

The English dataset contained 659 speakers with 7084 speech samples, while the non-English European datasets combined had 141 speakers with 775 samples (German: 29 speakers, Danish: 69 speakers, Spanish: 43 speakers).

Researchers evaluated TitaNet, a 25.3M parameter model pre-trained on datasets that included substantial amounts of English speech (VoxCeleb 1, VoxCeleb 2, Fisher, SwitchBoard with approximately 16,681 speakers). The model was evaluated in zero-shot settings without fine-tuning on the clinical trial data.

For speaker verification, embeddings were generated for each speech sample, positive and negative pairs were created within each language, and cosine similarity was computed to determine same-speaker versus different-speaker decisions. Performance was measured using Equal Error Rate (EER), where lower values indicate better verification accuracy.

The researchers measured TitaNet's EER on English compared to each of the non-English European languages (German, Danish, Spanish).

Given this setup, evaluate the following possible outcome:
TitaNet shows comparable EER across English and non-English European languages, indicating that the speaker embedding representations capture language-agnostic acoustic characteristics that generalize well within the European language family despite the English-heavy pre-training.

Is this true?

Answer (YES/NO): NO